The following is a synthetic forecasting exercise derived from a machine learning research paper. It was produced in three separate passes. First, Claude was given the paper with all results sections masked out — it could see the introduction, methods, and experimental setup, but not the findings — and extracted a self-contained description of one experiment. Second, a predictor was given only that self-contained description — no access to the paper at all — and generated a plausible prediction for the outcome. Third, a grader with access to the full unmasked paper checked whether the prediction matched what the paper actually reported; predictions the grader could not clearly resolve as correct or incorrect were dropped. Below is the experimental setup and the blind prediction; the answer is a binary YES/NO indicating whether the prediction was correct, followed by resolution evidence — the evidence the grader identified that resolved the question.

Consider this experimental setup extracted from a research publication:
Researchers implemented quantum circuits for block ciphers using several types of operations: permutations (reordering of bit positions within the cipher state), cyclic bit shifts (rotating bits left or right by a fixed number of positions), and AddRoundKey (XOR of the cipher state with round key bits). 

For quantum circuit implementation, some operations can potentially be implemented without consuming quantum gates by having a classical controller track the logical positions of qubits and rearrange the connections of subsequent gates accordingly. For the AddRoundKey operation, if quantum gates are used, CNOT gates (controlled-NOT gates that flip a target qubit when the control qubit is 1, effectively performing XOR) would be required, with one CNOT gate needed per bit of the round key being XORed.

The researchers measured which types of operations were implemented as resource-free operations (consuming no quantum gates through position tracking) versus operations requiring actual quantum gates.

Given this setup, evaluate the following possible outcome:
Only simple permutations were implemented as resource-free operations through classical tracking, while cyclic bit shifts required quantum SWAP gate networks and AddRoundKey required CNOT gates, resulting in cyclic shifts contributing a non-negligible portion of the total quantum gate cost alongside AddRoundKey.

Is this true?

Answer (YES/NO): NO